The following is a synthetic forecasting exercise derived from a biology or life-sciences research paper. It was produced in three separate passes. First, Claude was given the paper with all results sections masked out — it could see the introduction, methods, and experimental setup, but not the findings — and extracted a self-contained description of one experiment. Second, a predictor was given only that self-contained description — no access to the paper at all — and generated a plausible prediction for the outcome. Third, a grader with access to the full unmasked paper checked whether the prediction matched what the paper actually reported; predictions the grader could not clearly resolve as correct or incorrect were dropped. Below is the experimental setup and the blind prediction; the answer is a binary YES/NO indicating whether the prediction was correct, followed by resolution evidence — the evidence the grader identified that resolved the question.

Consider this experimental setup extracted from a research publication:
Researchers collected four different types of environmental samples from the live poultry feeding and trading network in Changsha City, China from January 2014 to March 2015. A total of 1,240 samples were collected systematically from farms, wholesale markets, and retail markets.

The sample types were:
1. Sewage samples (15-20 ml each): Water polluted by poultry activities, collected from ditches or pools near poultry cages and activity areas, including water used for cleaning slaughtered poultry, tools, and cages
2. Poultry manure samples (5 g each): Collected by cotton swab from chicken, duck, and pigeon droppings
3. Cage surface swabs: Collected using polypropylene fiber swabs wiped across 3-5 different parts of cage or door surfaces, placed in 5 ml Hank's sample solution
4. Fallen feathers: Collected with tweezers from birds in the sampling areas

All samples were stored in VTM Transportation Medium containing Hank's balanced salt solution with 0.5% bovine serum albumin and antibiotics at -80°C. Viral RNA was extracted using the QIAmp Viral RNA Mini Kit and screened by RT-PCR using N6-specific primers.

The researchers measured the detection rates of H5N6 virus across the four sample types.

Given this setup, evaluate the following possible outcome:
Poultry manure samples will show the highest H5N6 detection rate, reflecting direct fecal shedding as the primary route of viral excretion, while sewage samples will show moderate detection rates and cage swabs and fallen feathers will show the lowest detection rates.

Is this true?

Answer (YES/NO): NO